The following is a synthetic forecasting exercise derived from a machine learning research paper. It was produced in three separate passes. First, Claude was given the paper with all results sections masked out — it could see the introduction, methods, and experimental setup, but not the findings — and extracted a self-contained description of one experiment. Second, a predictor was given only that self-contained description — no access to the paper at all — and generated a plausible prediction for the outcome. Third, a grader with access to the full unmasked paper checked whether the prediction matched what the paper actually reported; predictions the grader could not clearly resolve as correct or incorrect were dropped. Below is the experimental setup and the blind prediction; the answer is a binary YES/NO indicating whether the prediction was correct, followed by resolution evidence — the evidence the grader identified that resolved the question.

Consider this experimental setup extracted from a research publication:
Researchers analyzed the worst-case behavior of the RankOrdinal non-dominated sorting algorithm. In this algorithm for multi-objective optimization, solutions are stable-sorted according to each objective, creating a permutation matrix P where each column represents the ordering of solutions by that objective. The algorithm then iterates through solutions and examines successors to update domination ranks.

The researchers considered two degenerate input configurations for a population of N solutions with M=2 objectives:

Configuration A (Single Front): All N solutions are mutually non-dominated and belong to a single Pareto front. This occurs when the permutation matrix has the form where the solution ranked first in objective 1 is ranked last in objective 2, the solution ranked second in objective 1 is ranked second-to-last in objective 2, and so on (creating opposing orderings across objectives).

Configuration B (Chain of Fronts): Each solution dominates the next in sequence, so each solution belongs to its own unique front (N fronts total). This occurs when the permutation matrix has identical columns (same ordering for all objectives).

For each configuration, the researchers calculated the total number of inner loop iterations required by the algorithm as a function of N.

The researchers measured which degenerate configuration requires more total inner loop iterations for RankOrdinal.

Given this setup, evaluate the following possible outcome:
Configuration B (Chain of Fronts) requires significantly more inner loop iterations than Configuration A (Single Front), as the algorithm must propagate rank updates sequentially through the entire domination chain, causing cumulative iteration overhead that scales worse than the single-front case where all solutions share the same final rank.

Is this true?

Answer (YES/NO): YES